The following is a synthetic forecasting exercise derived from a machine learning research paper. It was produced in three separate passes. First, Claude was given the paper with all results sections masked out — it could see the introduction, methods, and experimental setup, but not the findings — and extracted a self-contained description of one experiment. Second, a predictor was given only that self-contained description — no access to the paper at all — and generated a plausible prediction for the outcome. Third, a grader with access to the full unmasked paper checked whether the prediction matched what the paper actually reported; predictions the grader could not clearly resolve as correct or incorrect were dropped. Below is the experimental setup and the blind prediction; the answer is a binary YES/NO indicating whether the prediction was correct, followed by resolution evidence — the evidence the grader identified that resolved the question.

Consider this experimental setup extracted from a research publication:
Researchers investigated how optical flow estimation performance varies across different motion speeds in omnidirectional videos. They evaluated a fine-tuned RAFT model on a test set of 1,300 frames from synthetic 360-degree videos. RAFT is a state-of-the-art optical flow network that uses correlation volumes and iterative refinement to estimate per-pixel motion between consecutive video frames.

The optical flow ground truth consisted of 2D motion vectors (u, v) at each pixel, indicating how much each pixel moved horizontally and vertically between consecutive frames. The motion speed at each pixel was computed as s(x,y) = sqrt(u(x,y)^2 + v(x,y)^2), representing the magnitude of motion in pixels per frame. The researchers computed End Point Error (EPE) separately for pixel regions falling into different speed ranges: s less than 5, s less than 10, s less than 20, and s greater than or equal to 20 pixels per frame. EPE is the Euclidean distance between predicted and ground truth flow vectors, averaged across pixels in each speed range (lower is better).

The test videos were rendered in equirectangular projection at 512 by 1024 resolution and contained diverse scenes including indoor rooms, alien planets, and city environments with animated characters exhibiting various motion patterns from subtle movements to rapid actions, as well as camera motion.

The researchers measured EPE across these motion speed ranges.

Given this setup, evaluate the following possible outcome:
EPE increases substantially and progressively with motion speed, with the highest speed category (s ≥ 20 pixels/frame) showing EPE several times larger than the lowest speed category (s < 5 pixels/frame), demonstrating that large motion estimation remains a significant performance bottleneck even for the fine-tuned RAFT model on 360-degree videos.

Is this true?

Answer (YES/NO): YES